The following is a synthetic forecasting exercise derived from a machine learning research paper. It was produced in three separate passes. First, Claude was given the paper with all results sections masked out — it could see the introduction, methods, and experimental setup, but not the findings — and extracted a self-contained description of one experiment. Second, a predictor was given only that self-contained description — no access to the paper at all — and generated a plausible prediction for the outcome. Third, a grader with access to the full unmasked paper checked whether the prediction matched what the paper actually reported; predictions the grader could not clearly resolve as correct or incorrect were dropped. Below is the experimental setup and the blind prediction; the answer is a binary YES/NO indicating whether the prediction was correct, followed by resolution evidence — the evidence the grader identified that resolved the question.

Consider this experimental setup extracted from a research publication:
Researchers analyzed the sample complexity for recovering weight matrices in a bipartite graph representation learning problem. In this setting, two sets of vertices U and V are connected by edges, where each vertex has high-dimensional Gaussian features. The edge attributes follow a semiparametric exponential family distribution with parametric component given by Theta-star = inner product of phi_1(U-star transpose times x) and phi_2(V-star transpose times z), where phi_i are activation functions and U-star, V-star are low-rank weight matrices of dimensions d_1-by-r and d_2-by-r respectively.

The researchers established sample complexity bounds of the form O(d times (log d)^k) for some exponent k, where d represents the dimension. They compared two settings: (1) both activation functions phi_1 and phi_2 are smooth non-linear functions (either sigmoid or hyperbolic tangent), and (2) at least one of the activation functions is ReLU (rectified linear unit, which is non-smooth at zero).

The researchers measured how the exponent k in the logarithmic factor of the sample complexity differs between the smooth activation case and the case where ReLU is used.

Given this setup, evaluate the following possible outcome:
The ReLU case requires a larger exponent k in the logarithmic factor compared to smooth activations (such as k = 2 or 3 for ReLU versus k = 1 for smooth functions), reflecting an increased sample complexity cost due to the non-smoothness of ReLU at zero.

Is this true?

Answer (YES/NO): YES